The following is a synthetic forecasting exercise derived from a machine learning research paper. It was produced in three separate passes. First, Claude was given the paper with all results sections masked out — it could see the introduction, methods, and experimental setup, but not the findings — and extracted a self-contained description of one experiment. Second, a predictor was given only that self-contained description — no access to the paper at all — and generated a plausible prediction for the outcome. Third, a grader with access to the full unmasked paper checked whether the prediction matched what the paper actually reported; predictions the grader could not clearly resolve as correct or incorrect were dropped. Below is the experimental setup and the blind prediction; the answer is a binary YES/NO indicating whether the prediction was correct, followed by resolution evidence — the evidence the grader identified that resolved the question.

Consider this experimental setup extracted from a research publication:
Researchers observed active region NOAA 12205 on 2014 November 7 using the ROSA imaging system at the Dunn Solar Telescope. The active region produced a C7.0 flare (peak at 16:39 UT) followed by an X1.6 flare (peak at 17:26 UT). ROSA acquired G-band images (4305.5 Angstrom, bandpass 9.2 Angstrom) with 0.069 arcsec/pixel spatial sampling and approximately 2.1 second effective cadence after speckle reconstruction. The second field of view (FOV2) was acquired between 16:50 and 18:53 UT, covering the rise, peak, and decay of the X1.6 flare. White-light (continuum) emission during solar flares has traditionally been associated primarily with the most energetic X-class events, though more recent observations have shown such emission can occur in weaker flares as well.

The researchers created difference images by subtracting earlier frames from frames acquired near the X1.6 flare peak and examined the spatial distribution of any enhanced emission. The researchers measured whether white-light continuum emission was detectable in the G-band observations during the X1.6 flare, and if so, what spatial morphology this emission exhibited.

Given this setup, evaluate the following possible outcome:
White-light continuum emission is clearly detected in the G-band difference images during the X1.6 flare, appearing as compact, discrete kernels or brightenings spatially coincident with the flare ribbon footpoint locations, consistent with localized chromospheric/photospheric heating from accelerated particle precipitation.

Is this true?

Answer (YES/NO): NO